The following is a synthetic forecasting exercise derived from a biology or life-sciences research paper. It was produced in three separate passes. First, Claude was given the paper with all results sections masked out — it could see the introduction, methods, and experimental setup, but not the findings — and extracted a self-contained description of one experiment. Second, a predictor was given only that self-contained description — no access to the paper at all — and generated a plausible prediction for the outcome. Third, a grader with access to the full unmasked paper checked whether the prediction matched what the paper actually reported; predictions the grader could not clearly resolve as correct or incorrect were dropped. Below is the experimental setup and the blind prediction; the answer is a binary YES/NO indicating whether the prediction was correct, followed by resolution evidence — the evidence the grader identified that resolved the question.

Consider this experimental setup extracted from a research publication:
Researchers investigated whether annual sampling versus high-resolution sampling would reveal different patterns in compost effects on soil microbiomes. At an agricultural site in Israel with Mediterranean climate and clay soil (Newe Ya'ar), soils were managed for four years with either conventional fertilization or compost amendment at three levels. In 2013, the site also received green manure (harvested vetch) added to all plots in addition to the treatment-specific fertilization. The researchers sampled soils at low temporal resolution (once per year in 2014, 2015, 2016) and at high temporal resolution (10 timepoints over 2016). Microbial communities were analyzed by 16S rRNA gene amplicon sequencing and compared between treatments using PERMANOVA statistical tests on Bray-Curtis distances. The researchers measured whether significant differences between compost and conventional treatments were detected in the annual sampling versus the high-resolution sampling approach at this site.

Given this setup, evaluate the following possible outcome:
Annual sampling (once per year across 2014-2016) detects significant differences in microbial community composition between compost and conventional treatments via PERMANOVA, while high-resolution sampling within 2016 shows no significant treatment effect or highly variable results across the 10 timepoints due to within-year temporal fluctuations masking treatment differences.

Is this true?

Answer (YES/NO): NO